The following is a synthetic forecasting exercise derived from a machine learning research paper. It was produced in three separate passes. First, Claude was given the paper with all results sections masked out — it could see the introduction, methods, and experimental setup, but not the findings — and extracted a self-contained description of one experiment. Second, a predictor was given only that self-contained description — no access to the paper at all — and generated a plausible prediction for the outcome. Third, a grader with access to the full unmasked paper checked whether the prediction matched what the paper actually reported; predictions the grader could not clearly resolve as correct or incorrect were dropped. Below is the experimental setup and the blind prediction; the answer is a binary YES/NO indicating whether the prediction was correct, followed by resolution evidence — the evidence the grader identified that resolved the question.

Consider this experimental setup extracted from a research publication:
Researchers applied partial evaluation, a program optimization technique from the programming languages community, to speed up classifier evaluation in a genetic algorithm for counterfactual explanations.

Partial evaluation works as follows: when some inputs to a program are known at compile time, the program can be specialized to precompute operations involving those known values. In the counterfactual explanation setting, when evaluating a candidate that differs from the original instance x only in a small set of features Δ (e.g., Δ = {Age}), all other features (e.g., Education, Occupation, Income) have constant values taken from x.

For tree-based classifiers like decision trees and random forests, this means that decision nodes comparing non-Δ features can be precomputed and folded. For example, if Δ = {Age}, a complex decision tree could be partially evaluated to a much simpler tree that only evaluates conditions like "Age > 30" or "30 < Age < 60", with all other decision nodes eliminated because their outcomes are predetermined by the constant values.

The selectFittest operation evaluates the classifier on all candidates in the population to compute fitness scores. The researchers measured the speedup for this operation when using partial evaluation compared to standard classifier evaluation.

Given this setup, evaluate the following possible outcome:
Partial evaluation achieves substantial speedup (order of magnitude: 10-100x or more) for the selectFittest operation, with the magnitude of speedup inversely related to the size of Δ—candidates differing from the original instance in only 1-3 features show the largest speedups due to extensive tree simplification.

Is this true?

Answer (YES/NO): NO